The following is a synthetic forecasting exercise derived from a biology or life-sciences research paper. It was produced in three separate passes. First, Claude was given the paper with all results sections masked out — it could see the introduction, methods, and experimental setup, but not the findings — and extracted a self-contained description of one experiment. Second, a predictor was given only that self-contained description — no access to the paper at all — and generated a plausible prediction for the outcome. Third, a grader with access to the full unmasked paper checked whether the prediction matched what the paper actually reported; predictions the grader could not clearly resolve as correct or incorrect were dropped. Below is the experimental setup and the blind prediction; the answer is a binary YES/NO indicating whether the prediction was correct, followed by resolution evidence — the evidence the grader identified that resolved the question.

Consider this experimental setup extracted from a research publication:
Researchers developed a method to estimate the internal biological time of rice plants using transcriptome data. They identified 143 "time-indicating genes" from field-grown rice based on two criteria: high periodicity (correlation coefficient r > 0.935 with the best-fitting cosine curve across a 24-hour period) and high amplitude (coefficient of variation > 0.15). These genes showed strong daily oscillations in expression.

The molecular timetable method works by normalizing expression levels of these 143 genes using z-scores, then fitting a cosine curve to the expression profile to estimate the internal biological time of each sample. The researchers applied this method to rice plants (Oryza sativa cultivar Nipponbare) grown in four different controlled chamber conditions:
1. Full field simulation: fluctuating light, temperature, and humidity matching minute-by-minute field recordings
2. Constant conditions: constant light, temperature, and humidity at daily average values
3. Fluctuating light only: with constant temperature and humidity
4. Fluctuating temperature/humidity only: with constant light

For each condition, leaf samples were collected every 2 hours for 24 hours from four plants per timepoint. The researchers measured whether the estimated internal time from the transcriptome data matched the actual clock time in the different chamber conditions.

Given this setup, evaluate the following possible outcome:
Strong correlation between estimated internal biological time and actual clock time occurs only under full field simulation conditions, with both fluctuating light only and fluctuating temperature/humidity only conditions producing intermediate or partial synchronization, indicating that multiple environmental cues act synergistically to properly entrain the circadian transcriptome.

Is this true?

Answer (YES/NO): YES